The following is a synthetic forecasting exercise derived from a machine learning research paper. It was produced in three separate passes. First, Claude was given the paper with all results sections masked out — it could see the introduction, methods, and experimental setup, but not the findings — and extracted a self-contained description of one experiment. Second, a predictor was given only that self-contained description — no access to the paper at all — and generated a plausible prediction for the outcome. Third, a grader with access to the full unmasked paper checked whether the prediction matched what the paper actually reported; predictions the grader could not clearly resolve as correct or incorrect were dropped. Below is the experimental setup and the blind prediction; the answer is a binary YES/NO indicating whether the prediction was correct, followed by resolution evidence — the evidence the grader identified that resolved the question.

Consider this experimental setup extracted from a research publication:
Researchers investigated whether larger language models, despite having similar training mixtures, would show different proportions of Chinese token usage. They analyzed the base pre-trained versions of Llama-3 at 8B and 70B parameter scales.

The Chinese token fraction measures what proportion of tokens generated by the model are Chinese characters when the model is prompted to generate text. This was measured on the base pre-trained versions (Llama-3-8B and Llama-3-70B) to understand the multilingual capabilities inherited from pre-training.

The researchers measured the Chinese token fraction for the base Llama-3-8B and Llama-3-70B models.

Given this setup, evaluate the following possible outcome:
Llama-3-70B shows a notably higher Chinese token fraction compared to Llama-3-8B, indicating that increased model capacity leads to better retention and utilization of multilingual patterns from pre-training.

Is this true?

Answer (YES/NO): YES